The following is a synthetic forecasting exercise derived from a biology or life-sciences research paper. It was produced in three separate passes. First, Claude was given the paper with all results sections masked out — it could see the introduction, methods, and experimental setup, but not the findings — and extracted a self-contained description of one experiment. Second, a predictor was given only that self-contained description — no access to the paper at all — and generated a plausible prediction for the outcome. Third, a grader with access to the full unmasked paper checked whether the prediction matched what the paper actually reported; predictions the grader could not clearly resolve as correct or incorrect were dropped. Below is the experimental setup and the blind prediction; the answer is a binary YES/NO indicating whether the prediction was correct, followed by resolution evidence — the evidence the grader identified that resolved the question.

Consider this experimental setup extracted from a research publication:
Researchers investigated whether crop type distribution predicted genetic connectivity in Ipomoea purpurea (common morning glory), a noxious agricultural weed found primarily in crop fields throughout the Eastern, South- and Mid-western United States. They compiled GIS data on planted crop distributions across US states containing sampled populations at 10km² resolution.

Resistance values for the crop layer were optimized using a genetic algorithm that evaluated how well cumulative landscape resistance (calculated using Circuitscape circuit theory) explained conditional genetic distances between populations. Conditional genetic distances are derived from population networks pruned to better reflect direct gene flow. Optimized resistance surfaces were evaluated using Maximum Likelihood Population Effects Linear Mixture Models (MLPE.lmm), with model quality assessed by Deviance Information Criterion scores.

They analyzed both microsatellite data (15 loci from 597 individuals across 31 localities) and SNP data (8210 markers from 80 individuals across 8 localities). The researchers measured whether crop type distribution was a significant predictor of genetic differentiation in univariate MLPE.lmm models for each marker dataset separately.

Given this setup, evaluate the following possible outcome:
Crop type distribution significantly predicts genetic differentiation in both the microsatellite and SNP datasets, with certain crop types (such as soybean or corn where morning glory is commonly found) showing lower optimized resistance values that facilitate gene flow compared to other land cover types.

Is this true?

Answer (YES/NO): NO